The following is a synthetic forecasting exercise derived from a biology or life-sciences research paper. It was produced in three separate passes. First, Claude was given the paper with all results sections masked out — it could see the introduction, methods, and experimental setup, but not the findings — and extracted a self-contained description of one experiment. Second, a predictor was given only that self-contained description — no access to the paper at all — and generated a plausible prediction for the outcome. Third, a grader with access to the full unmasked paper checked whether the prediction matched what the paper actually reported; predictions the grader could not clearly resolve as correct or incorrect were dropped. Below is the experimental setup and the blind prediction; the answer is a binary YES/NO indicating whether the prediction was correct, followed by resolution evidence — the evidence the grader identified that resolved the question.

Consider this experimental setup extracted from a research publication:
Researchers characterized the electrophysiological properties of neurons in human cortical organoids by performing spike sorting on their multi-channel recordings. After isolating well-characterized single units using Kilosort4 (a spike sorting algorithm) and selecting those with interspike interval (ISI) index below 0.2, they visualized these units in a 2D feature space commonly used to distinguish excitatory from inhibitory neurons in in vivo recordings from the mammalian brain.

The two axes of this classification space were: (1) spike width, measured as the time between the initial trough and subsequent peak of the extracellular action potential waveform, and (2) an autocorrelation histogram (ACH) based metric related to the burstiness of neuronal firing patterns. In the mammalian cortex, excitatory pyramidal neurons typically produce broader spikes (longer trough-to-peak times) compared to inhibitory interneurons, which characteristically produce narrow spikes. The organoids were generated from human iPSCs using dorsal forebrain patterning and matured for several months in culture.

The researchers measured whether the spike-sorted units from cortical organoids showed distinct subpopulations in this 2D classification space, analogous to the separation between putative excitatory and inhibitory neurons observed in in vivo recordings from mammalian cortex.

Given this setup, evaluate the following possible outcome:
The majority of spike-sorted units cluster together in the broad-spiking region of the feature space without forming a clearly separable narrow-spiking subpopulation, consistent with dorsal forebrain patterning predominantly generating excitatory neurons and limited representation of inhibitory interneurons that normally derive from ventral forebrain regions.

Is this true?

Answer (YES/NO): NO